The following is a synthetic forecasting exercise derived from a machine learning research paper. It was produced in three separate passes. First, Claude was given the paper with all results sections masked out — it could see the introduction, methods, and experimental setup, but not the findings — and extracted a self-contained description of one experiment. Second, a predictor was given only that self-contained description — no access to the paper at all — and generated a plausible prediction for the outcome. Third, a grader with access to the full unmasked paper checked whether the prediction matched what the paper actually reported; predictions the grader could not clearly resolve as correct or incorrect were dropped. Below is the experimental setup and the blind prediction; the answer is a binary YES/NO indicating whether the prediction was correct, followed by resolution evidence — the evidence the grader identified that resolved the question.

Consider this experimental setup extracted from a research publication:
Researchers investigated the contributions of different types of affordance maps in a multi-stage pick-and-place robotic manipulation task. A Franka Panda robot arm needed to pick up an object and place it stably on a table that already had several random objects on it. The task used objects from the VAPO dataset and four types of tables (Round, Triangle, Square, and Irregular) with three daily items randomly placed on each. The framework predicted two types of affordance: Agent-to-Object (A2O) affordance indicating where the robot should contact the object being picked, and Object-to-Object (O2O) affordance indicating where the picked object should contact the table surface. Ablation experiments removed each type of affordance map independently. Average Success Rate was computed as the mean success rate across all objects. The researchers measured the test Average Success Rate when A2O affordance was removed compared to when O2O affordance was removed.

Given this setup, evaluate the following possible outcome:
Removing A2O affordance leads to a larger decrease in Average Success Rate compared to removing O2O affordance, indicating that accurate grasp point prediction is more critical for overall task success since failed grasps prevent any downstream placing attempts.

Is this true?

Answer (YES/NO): YES